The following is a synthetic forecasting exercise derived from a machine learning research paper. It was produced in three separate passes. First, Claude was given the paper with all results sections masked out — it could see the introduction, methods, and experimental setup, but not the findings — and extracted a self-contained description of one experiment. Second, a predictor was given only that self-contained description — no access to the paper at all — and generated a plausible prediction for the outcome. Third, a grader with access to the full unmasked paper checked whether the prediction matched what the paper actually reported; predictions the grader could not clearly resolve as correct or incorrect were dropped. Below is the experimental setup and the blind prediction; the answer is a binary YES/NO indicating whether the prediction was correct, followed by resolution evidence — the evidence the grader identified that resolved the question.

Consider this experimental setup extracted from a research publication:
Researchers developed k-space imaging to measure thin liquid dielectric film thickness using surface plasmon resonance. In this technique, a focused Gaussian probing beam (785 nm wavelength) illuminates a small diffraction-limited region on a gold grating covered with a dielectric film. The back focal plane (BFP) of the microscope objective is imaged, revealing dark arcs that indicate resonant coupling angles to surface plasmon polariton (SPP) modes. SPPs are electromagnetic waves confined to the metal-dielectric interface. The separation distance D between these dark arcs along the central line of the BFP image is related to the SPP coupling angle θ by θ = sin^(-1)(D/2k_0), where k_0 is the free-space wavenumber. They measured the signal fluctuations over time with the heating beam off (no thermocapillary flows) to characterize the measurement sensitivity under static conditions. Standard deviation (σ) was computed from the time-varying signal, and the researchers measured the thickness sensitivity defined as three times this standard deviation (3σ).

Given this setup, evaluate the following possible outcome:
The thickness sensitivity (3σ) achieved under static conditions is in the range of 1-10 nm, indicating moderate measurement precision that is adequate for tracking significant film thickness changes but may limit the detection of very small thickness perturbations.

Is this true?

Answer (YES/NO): NO